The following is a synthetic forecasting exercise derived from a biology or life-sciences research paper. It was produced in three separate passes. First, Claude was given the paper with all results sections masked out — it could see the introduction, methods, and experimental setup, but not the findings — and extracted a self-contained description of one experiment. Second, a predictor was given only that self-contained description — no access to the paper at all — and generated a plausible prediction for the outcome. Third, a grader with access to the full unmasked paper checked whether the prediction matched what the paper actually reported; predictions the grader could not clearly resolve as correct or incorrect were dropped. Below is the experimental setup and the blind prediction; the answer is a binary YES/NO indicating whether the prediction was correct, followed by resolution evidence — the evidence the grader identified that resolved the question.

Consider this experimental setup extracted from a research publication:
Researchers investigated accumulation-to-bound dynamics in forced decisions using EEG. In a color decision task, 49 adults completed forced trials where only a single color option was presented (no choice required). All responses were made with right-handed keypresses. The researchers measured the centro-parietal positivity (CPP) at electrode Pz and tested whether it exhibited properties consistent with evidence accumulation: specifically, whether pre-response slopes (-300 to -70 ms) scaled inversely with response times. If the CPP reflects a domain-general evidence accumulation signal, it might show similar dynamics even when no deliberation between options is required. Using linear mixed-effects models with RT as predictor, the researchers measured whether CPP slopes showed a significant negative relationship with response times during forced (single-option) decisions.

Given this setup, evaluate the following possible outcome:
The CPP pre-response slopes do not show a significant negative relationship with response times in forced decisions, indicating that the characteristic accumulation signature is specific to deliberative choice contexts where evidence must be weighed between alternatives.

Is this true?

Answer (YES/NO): NO